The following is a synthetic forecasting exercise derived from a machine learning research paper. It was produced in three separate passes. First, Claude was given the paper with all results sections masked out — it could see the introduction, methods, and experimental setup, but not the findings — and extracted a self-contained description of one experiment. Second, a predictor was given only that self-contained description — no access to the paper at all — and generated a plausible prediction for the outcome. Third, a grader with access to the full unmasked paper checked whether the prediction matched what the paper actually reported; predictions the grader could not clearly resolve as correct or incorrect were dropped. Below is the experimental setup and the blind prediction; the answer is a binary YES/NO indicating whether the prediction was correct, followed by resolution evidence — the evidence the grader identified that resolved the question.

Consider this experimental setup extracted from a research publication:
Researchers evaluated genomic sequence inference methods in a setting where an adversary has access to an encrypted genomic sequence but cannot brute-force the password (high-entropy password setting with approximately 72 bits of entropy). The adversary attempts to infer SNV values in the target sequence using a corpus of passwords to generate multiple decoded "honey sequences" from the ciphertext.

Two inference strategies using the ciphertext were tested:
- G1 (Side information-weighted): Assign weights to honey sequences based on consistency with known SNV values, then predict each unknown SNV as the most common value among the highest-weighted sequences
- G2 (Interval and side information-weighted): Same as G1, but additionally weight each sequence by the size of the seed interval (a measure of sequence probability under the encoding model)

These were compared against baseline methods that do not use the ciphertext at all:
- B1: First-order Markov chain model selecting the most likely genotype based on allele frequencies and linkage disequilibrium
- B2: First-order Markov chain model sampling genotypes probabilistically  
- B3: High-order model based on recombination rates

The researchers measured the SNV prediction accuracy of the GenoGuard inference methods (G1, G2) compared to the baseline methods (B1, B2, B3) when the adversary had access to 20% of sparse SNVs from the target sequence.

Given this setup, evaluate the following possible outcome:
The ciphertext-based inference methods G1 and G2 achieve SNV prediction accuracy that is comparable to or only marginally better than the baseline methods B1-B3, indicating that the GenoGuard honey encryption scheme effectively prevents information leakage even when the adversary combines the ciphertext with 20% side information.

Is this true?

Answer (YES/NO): NO